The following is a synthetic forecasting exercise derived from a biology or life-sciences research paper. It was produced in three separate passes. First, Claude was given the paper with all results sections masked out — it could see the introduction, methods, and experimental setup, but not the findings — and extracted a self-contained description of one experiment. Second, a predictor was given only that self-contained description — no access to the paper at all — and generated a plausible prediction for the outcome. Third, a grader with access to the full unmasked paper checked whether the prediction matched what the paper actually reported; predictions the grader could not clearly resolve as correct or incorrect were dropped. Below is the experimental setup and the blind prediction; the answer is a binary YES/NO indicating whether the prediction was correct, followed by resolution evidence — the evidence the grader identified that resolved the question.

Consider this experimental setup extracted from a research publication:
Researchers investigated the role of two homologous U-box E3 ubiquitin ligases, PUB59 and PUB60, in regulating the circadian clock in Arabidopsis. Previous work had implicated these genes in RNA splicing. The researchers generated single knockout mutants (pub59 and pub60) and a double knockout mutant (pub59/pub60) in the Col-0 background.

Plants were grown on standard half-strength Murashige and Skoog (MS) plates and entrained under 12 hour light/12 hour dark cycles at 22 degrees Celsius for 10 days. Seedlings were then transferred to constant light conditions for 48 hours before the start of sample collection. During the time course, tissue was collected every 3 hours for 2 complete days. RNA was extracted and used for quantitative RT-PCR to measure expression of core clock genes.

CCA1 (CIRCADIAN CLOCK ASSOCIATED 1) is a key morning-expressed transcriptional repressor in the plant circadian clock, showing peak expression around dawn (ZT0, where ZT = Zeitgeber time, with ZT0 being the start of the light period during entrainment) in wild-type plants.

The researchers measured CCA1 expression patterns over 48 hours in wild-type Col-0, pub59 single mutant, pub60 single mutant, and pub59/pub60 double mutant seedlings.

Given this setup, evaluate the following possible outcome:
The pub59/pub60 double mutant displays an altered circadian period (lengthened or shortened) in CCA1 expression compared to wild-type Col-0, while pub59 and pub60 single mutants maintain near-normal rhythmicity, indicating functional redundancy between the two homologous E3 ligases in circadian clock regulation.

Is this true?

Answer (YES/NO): NO